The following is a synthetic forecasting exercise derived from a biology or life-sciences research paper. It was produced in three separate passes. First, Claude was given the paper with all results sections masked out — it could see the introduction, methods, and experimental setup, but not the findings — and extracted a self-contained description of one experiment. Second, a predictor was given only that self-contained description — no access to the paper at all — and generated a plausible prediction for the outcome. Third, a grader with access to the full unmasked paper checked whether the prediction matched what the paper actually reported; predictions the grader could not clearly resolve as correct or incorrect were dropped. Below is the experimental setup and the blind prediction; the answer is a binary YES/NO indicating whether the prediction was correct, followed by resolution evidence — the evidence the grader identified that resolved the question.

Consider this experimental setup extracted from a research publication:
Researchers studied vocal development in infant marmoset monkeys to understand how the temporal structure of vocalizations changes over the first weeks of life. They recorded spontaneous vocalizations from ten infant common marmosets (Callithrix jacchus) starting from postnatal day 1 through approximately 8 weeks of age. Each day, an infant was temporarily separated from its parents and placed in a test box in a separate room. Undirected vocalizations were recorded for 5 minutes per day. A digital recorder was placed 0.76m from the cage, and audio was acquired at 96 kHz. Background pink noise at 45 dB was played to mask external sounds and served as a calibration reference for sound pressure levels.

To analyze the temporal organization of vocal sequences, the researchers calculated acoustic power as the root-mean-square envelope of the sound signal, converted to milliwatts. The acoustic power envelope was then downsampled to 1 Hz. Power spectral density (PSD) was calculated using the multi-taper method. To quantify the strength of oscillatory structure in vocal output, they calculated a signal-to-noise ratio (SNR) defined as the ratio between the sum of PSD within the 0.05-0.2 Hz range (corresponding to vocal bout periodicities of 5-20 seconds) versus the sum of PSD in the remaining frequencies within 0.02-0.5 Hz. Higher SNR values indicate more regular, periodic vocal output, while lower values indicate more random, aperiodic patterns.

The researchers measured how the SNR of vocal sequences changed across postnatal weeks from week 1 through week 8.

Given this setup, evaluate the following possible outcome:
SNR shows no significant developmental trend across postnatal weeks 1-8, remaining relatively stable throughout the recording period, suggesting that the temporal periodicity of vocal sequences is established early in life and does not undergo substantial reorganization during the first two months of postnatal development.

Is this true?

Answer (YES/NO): NO